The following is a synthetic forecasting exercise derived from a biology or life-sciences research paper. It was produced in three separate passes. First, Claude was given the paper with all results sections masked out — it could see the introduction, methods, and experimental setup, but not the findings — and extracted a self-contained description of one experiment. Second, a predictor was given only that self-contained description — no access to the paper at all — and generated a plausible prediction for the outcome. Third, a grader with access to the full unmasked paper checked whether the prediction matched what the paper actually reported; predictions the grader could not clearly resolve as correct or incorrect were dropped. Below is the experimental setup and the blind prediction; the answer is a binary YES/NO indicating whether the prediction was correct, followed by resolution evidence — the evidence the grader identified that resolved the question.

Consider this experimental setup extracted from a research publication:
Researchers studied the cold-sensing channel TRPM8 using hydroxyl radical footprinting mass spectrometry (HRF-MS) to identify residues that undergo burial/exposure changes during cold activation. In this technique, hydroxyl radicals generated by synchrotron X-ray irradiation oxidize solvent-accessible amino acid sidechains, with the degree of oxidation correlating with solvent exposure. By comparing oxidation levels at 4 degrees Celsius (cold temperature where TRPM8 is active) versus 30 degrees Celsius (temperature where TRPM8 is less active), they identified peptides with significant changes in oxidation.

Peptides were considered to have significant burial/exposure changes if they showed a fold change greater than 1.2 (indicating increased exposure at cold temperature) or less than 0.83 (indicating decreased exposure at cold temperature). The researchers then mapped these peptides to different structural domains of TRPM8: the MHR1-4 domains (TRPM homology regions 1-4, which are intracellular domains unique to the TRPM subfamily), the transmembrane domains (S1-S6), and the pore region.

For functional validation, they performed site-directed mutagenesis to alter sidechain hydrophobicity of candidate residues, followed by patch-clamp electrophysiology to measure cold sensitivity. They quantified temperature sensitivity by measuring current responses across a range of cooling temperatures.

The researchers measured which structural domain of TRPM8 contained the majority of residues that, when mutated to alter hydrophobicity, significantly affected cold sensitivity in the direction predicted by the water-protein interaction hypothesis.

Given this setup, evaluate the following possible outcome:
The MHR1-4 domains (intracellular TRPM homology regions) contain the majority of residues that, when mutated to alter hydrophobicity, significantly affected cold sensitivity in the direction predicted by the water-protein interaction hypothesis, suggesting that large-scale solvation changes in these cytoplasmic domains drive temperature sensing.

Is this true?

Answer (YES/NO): NO